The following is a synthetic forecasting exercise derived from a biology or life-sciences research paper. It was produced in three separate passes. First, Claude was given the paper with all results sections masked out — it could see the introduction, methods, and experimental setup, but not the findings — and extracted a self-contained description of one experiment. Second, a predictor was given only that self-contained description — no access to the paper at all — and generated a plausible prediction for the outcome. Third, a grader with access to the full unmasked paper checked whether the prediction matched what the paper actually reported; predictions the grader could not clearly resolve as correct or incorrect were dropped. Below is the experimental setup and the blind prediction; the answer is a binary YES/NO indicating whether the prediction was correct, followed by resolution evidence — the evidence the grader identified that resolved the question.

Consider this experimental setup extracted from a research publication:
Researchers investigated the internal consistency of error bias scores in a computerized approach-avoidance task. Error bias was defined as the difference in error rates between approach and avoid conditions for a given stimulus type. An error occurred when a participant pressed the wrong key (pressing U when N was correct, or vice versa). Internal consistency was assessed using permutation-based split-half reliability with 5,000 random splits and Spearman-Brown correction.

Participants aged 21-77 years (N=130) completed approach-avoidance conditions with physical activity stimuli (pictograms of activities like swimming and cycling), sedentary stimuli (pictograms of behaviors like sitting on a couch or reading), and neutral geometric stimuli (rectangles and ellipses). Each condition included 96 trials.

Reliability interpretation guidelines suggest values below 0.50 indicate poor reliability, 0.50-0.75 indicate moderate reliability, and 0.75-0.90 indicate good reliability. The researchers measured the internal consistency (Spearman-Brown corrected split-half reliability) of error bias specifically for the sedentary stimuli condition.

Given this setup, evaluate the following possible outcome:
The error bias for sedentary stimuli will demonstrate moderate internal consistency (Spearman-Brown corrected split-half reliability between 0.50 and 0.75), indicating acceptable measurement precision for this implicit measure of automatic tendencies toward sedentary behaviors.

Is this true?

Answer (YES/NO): YES